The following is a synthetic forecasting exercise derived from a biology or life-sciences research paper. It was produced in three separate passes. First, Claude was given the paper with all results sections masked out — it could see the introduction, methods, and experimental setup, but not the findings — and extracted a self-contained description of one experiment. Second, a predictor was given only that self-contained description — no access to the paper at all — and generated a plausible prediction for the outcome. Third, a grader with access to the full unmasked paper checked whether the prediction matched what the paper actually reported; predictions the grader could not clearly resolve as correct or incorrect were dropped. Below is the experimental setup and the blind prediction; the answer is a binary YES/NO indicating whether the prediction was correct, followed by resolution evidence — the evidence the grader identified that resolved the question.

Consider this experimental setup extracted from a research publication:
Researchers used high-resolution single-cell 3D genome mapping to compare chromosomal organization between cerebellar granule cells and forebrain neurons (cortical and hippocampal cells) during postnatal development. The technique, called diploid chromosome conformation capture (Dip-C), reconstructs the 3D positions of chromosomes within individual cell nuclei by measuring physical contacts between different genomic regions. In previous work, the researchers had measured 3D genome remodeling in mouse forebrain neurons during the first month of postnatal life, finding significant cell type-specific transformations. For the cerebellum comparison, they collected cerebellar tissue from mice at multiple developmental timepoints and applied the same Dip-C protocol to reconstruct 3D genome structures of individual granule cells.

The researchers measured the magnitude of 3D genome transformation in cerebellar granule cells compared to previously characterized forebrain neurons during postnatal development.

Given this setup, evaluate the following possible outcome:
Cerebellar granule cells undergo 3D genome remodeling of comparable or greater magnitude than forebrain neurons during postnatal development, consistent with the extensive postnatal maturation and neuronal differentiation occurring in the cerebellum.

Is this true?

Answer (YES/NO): YES